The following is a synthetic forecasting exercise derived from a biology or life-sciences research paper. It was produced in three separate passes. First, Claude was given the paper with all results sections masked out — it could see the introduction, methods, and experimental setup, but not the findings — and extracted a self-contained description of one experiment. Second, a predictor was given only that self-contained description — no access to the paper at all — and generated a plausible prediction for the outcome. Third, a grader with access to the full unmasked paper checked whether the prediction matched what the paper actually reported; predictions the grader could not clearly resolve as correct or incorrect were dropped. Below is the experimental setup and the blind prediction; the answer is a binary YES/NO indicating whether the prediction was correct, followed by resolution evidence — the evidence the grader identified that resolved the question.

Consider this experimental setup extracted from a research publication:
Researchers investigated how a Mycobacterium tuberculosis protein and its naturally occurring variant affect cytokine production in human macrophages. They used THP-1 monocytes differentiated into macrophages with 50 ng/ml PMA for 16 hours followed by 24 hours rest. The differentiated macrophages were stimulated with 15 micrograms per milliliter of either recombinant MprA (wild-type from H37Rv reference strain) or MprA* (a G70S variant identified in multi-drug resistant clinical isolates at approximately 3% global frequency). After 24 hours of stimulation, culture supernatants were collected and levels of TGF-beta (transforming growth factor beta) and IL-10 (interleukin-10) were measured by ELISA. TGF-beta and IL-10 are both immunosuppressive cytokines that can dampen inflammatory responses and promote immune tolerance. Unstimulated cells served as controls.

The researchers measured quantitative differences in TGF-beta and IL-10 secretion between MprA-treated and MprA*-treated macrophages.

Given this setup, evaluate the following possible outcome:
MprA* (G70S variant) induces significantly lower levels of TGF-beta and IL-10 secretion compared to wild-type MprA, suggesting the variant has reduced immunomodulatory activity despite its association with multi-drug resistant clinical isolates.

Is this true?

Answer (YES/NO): NO